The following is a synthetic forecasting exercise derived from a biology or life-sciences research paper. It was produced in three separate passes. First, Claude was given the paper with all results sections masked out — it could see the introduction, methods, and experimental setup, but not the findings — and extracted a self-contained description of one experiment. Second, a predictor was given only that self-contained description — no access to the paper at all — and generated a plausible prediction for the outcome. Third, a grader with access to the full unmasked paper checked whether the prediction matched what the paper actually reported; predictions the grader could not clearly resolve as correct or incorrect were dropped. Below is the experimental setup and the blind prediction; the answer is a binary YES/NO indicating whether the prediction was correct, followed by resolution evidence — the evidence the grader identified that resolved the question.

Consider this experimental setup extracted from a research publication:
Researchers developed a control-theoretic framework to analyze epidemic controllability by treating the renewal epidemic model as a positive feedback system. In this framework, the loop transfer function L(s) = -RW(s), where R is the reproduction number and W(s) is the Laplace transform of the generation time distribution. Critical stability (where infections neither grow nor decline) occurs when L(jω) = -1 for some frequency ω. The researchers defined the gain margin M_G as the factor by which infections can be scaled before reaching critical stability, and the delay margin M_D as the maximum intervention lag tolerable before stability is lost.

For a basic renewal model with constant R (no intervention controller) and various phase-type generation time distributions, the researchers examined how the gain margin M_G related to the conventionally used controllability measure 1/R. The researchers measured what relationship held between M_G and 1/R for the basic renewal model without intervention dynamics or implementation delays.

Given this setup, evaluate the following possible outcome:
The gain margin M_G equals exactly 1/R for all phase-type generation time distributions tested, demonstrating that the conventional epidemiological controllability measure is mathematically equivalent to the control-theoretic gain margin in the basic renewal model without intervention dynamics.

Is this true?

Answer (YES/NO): YES